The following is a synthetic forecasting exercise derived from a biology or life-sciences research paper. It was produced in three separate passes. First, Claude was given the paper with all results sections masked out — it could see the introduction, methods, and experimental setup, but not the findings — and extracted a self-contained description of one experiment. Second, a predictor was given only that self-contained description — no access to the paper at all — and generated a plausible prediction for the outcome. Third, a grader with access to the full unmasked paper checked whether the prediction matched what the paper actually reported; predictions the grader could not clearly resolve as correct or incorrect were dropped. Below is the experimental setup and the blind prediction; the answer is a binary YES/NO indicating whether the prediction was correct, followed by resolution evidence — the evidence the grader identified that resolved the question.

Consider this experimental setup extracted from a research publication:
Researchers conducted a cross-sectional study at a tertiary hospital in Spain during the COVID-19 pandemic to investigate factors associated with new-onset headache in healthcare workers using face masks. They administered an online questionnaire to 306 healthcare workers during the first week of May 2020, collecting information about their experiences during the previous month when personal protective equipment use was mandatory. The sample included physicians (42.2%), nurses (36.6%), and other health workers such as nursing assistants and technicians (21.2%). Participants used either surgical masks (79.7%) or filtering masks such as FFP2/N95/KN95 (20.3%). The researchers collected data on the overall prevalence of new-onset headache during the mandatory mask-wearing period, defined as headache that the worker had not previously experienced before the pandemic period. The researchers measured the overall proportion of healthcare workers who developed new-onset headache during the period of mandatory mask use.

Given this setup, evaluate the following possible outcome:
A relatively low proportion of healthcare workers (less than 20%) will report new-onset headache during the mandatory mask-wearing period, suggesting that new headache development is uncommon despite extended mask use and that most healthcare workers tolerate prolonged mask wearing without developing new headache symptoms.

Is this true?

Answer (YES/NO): NO